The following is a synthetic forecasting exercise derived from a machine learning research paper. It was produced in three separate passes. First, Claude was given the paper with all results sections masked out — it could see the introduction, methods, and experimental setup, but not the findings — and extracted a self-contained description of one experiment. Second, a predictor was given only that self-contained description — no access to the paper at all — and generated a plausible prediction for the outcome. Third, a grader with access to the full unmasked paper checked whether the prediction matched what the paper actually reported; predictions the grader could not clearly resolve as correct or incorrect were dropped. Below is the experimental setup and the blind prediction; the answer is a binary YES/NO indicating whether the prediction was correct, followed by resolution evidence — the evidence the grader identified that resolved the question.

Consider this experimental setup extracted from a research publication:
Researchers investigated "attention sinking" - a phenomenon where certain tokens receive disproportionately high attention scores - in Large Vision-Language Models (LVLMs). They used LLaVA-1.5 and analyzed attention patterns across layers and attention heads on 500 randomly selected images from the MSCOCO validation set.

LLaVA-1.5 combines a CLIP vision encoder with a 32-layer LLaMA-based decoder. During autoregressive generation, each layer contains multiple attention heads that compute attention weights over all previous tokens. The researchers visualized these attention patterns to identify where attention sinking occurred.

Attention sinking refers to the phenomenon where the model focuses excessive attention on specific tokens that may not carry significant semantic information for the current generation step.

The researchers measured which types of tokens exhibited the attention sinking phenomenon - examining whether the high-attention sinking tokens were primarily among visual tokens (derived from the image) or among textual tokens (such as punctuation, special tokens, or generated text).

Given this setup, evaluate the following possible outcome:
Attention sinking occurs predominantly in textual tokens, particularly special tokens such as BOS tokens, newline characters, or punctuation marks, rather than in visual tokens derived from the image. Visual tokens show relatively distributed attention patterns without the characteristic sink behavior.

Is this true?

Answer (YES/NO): YES